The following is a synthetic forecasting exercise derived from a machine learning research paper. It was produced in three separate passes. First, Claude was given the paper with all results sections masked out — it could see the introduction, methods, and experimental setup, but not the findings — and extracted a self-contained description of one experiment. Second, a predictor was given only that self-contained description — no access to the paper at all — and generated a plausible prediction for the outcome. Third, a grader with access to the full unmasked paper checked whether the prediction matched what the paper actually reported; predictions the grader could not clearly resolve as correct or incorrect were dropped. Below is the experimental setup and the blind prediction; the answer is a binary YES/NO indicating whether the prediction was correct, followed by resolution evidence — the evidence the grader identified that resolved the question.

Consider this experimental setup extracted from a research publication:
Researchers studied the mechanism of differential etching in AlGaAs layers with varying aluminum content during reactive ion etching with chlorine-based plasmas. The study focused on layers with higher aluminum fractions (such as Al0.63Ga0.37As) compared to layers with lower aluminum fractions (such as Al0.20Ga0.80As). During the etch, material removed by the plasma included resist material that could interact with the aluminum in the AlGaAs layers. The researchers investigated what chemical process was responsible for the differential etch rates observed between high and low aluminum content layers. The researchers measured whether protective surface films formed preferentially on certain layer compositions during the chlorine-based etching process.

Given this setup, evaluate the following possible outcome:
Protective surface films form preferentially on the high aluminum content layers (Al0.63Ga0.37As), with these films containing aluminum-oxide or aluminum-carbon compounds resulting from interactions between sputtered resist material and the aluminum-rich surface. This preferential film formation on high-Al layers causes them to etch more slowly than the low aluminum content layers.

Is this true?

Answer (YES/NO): YES